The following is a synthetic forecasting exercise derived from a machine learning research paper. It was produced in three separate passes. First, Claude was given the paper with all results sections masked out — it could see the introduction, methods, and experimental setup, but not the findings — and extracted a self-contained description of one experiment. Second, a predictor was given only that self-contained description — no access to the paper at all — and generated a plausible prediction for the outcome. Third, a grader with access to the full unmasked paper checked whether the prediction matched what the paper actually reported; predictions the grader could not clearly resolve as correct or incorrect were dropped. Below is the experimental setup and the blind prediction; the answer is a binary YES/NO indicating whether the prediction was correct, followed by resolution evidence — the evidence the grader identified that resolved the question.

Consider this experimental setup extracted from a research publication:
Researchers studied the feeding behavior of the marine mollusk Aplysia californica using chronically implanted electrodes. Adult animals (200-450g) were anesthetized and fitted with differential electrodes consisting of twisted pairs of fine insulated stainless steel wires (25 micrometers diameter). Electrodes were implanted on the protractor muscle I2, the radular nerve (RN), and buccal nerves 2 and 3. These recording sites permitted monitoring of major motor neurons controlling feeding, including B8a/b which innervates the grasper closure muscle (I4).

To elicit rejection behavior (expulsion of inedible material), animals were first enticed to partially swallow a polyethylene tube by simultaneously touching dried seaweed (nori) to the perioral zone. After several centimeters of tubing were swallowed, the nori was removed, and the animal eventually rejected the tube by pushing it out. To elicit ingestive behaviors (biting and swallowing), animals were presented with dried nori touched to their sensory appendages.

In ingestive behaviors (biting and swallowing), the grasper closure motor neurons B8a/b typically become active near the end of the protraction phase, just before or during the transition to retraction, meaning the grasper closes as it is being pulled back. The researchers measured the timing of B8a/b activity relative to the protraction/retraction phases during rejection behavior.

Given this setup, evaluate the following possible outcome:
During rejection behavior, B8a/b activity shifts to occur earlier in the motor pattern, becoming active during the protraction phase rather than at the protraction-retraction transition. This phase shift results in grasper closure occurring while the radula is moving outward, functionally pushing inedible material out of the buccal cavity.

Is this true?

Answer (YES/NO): YES